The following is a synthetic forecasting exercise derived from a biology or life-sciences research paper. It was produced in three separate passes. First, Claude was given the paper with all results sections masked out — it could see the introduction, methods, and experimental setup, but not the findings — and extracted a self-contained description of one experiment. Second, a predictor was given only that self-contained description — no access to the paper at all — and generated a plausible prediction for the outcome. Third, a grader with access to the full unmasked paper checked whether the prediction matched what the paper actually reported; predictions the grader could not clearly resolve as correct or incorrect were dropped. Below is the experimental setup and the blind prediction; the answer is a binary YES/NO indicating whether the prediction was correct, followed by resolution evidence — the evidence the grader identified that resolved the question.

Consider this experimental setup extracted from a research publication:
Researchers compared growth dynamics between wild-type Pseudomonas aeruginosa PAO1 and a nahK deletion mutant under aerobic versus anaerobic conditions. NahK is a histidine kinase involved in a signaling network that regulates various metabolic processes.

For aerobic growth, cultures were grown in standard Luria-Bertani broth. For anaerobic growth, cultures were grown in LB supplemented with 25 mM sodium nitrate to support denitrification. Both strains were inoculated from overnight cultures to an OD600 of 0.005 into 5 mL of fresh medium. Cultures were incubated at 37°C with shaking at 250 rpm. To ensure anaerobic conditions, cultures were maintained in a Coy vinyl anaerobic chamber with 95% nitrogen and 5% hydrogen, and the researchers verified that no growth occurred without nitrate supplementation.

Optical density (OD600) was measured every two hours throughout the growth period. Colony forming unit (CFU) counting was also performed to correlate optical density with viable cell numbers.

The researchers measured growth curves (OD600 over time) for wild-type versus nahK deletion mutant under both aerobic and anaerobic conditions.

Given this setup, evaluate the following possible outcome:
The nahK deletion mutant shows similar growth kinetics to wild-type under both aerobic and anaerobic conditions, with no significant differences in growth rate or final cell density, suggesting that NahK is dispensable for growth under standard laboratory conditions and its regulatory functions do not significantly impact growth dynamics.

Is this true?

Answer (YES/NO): NO